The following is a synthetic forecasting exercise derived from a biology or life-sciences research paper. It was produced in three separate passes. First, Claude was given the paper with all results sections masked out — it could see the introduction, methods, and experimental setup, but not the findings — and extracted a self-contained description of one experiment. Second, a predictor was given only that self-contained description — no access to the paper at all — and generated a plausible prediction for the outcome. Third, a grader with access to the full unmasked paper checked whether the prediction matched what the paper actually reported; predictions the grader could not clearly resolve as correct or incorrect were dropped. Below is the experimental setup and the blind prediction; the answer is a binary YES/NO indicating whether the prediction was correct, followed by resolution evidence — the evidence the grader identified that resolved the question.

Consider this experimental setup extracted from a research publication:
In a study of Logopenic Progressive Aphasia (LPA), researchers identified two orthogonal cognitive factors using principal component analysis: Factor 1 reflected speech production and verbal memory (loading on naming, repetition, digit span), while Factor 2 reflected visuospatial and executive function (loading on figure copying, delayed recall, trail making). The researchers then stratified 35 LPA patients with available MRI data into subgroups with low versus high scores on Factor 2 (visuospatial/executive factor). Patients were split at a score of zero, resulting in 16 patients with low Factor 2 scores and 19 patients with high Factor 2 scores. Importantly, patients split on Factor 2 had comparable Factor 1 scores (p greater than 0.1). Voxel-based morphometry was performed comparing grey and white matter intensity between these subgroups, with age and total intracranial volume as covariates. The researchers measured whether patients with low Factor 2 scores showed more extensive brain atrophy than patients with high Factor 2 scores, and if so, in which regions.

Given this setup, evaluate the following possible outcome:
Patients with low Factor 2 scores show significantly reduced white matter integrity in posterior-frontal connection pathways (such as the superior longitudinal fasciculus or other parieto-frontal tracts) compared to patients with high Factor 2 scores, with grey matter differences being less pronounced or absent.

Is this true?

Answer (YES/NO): NO